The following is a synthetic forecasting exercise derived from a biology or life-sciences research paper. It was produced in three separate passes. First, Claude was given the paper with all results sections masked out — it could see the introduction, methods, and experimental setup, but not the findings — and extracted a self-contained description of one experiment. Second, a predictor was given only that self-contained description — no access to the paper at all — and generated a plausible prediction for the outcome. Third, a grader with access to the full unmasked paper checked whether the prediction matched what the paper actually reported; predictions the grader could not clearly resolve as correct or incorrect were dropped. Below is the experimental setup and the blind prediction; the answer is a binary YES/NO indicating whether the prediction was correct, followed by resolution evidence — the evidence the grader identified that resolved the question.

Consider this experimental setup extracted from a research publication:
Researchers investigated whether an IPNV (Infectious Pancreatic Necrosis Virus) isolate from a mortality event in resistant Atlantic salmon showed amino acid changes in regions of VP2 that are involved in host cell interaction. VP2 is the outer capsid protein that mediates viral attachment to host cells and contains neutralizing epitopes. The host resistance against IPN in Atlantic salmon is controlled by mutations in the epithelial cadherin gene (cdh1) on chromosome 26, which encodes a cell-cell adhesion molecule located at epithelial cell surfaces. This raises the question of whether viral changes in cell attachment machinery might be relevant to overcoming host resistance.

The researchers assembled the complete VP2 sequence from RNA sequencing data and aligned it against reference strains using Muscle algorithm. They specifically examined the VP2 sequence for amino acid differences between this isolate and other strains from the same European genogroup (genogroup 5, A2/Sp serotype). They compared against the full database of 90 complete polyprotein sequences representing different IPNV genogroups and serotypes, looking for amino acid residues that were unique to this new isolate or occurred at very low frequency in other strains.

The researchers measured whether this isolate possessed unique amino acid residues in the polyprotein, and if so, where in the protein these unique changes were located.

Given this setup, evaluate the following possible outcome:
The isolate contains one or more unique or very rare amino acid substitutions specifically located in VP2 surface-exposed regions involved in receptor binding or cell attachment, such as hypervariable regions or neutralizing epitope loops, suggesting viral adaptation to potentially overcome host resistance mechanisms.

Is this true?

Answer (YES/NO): YES